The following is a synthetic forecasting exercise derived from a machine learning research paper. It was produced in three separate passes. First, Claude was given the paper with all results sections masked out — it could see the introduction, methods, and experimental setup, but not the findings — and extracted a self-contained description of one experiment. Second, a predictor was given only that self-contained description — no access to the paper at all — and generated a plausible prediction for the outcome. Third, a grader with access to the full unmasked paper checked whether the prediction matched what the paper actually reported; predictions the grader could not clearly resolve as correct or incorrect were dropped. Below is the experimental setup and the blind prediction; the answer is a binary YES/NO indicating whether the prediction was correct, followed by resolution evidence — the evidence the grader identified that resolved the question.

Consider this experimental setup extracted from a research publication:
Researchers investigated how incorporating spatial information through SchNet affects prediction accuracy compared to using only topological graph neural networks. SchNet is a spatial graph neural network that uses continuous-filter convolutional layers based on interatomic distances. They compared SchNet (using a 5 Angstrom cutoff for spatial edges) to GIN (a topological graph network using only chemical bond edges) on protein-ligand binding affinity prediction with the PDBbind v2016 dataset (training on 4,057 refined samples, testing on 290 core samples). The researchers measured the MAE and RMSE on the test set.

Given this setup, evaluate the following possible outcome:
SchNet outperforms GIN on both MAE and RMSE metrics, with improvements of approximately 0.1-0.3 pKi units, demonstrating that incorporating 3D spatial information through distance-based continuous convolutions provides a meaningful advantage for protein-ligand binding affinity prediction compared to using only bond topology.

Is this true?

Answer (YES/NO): YES